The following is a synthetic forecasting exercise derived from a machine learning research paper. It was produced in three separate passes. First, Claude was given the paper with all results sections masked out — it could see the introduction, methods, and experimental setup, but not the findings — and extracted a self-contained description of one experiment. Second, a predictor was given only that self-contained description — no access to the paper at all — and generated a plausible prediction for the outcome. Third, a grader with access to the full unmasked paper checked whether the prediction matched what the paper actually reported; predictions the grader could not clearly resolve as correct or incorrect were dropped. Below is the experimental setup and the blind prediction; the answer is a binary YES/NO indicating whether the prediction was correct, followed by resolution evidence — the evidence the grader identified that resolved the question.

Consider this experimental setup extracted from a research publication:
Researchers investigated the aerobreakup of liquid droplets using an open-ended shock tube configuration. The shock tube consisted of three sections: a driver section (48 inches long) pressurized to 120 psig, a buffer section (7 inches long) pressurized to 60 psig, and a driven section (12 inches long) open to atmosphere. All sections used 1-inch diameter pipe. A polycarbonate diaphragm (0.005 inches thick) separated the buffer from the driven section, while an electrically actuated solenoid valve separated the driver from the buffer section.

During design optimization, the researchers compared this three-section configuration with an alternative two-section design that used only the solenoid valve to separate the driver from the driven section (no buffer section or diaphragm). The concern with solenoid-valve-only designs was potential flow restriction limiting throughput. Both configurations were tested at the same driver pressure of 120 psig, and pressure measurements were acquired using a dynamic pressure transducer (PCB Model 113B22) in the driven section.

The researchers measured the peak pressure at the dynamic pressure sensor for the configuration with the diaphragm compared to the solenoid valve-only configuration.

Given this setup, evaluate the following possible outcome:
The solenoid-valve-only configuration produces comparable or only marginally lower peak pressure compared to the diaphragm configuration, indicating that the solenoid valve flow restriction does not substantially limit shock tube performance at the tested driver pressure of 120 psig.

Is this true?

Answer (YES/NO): NO